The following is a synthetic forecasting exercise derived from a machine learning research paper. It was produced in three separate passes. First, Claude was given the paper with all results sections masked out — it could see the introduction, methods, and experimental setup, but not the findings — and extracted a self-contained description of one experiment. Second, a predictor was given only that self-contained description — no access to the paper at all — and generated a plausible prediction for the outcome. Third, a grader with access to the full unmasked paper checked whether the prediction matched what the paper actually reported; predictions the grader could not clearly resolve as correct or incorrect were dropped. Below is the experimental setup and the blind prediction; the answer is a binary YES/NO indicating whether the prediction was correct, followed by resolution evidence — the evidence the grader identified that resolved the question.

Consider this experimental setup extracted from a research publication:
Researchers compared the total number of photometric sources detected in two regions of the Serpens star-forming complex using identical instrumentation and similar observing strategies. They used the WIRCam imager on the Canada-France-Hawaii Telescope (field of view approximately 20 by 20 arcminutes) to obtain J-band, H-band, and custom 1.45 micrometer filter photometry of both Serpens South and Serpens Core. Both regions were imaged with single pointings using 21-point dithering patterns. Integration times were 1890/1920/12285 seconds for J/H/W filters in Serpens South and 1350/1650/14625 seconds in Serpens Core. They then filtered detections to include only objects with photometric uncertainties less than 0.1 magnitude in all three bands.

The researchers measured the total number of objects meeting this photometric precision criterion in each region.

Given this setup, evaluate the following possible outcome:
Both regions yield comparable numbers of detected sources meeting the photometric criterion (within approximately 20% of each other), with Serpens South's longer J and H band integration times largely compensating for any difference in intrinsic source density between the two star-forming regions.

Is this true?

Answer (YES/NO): NO